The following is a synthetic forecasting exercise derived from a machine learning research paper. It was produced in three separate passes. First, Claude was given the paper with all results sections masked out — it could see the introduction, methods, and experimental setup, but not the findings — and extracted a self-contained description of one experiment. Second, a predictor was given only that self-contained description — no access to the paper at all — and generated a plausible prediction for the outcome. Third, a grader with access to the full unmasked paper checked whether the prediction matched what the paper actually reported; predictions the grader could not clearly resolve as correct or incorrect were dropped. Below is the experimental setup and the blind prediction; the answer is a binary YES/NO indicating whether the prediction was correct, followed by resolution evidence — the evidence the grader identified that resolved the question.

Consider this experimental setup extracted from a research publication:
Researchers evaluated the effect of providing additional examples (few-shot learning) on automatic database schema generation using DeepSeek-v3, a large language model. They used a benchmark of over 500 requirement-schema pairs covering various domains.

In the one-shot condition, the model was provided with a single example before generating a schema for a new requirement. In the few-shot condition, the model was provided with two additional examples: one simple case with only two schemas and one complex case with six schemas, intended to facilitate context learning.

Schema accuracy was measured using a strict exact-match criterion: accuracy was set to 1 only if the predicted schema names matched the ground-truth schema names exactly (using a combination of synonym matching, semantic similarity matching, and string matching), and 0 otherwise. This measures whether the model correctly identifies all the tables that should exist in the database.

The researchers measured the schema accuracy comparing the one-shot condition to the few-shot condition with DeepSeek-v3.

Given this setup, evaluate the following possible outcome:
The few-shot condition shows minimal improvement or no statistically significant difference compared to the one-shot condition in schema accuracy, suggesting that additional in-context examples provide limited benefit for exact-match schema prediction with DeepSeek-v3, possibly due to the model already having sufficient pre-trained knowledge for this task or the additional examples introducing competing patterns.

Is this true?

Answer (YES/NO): NO